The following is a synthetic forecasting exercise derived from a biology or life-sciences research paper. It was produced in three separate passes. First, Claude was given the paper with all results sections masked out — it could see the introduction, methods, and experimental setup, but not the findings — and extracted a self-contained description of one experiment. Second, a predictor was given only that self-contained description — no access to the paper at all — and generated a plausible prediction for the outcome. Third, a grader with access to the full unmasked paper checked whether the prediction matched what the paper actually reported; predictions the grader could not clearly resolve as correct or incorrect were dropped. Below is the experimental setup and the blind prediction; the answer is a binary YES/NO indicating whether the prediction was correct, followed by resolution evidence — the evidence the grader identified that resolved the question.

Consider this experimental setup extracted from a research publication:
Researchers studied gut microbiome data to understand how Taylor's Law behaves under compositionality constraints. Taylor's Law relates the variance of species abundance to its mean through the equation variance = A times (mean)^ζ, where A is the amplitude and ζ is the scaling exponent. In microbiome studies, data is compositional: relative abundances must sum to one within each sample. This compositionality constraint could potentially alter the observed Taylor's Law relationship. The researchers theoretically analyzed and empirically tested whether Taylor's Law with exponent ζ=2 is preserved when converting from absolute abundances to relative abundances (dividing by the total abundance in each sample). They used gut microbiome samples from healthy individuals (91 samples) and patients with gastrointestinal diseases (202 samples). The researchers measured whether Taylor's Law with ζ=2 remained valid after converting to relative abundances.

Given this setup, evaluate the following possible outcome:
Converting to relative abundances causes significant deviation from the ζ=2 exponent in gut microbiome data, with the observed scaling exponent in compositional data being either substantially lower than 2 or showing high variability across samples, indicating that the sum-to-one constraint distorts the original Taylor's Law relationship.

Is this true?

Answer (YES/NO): NO